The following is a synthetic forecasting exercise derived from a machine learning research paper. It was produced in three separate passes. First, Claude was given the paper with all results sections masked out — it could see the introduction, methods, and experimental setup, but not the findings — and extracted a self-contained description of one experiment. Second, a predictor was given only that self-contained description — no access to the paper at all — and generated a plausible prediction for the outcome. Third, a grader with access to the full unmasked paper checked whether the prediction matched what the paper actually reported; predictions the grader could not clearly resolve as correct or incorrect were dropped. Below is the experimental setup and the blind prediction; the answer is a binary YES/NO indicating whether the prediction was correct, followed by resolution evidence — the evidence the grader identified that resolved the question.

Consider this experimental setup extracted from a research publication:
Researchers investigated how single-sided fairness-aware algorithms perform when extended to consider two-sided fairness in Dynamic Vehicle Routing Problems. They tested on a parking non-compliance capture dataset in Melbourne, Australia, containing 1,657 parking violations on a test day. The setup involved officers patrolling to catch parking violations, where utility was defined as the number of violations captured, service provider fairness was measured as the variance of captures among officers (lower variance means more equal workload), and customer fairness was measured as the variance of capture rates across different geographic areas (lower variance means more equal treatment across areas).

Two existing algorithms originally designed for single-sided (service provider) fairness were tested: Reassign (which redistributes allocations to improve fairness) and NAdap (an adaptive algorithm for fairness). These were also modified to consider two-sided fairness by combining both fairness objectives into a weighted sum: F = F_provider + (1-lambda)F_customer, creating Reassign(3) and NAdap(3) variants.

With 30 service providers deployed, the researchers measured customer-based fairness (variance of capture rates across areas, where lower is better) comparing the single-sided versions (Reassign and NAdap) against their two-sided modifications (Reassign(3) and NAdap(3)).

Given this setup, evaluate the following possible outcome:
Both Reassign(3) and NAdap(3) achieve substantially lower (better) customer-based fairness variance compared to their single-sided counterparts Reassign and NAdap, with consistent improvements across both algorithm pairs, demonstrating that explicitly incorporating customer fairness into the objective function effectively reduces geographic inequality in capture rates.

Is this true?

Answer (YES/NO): NO